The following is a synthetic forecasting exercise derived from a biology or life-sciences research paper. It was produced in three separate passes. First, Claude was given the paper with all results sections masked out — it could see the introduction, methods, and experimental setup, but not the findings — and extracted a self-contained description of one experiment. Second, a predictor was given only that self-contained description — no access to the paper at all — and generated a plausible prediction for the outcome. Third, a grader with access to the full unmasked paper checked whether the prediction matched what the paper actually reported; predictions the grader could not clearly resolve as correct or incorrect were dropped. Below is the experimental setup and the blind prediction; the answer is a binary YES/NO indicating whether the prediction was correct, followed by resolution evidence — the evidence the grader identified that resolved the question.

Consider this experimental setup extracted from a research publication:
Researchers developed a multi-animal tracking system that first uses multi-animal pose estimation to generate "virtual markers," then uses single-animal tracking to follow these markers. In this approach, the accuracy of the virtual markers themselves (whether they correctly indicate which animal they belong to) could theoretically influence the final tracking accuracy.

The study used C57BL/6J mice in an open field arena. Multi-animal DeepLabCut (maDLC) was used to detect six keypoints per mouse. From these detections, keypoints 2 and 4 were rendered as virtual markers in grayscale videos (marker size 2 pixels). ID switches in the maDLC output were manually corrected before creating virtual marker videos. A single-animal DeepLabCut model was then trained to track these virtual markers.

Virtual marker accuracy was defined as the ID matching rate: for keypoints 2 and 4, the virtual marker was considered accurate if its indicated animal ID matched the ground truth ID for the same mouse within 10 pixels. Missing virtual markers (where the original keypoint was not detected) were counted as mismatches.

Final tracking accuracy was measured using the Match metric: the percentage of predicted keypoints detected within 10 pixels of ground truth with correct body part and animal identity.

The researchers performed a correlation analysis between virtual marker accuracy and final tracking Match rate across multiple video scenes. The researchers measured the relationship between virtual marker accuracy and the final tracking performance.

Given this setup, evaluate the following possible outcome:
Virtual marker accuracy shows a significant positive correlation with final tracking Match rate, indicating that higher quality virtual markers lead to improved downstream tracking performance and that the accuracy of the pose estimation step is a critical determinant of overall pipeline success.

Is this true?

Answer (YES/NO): YES